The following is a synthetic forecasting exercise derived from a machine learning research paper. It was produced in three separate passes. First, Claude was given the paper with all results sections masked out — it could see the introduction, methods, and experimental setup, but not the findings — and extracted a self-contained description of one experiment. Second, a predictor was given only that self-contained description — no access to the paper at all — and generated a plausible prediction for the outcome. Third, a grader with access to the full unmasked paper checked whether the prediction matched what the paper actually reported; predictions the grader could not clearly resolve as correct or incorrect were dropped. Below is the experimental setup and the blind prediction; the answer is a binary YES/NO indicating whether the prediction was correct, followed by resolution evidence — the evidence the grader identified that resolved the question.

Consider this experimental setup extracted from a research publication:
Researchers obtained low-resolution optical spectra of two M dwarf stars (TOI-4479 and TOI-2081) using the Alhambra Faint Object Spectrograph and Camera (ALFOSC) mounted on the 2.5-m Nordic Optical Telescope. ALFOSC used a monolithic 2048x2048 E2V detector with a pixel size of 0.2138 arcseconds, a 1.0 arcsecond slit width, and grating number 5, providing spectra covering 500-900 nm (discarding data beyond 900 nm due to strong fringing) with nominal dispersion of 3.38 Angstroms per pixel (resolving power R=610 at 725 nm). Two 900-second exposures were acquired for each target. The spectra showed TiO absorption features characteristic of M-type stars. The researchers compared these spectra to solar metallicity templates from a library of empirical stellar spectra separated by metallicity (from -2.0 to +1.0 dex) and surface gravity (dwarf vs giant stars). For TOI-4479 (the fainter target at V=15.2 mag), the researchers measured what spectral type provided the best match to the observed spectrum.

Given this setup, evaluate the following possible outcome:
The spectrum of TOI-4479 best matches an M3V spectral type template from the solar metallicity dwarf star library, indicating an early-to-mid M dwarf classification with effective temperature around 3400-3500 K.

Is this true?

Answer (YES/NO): YES